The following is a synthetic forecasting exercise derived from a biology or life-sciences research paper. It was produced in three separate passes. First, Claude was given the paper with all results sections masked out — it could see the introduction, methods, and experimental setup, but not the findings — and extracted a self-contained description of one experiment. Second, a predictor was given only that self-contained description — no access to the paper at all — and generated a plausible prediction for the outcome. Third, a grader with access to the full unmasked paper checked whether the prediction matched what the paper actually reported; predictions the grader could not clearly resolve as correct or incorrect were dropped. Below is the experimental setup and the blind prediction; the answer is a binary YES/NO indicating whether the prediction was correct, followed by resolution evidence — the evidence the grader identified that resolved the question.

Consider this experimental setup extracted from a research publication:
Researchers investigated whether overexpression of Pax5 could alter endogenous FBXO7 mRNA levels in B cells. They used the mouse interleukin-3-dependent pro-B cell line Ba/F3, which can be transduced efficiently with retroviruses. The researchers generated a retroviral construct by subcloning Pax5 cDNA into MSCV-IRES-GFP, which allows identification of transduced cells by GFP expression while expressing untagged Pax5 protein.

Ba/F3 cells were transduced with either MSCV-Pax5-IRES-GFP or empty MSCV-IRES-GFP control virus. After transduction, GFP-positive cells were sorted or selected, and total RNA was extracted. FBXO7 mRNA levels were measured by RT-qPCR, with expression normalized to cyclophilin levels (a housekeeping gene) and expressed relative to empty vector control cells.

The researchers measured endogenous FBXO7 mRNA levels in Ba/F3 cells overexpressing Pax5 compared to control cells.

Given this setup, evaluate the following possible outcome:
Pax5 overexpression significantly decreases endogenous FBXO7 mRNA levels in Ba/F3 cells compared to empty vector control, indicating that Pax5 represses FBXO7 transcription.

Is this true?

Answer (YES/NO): YES